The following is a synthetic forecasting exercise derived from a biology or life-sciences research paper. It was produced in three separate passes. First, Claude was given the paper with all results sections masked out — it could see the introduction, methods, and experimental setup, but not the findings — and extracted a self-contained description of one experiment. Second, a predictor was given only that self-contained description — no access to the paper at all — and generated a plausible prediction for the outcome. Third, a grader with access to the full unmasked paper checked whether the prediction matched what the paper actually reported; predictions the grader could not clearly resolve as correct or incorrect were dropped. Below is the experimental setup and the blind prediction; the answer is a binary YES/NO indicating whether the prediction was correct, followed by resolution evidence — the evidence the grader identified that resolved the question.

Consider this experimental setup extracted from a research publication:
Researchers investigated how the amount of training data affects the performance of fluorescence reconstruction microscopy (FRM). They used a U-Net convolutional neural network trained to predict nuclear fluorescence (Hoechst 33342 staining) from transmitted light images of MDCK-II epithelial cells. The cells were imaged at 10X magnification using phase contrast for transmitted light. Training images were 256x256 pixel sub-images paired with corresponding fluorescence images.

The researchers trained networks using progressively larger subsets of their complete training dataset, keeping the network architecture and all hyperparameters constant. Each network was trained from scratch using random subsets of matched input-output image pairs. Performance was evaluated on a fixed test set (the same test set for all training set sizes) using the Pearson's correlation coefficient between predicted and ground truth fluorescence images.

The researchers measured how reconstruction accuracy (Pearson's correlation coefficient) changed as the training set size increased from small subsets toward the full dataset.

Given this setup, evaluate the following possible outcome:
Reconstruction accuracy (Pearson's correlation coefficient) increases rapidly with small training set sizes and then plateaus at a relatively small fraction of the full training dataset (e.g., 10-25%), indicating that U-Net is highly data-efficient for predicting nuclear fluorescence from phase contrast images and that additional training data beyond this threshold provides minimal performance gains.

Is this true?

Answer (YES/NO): NO